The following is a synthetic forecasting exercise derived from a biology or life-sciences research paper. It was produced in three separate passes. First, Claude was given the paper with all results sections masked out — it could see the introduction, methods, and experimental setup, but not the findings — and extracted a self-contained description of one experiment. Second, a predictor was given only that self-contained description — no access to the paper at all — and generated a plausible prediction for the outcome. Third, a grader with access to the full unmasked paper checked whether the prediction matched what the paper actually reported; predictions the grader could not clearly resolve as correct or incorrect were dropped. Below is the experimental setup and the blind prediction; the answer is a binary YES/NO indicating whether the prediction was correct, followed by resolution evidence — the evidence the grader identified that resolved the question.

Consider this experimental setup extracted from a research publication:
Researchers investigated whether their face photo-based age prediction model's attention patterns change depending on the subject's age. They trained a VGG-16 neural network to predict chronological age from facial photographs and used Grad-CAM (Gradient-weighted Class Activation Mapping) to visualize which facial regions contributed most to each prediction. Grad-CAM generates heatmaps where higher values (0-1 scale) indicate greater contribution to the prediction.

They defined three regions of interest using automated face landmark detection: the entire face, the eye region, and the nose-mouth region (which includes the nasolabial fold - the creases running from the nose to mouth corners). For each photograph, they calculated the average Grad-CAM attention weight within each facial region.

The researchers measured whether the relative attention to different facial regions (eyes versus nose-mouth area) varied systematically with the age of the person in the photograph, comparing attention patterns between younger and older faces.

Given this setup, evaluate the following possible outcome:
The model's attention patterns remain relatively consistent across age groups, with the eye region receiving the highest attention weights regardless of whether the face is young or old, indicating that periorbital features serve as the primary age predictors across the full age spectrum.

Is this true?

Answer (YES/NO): NO